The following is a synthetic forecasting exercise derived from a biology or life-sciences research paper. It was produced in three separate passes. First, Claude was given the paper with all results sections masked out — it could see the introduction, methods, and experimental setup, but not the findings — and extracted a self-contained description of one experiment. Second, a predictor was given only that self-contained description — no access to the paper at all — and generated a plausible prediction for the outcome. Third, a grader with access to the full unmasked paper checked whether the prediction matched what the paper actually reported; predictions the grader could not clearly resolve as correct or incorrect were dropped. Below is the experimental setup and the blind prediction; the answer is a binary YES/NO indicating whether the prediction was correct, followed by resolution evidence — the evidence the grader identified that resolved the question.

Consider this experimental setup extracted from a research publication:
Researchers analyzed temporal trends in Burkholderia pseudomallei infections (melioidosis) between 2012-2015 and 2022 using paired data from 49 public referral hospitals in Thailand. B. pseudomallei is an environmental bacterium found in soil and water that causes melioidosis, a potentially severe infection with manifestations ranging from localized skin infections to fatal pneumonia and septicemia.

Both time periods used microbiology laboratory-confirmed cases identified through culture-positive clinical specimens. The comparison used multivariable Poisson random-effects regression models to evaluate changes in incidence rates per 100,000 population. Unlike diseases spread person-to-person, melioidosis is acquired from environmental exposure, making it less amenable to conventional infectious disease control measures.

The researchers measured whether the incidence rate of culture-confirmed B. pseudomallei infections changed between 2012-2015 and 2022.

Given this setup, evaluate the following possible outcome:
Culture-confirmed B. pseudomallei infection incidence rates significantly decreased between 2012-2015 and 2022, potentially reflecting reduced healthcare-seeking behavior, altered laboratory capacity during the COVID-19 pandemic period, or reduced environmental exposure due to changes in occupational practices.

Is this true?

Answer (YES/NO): NO